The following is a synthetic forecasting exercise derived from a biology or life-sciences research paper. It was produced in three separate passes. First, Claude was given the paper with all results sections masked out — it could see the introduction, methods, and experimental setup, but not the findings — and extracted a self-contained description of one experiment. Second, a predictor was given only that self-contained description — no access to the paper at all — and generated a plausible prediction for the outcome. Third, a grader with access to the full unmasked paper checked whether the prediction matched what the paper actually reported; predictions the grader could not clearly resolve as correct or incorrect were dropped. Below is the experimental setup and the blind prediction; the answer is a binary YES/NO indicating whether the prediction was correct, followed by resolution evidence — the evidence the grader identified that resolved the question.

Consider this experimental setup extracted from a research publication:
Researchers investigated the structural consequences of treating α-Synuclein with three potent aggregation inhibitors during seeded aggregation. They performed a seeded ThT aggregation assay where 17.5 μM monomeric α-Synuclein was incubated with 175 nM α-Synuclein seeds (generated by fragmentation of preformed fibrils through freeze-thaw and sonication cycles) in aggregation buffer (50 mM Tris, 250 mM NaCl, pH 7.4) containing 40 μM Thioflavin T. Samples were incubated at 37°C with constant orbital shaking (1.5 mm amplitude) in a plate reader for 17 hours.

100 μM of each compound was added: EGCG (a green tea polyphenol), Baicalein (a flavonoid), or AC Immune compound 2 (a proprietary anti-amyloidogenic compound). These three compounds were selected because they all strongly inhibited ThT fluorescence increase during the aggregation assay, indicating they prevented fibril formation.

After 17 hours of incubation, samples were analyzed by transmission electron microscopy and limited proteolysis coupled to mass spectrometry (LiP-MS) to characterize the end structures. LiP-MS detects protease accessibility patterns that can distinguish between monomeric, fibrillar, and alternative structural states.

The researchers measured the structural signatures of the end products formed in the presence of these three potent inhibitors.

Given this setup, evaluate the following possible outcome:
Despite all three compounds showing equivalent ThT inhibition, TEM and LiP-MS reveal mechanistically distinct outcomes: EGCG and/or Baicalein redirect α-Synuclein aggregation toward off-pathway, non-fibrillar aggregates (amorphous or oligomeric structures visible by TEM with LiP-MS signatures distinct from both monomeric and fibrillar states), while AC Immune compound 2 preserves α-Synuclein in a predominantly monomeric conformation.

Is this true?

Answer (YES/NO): NO